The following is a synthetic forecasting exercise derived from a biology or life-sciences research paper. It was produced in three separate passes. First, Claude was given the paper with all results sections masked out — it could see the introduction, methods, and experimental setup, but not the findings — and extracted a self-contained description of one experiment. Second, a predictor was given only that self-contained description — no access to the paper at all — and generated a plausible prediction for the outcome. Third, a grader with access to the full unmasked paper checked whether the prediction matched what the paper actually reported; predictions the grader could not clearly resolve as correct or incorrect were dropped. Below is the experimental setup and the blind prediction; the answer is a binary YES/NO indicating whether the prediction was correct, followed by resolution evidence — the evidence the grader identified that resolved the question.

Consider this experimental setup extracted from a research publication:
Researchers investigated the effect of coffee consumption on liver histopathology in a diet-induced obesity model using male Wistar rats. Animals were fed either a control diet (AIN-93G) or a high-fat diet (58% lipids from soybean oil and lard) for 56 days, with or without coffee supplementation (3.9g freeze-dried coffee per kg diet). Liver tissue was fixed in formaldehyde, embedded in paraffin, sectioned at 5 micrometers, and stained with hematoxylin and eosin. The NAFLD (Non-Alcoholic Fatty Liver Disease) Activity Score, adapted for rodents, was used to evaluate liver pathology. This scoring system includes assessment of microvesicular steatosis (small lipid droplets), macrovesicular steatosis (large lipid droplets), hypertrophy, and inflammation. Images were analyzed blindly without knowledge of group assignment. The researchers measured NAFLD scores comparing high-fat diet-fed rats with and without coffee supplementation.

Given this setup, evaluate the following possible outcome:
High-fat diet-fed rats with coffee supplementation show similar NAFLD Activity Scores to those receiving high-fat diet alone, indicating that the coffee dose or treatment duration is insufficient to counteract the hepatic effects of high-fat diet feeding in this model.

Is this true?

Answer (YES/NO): NO